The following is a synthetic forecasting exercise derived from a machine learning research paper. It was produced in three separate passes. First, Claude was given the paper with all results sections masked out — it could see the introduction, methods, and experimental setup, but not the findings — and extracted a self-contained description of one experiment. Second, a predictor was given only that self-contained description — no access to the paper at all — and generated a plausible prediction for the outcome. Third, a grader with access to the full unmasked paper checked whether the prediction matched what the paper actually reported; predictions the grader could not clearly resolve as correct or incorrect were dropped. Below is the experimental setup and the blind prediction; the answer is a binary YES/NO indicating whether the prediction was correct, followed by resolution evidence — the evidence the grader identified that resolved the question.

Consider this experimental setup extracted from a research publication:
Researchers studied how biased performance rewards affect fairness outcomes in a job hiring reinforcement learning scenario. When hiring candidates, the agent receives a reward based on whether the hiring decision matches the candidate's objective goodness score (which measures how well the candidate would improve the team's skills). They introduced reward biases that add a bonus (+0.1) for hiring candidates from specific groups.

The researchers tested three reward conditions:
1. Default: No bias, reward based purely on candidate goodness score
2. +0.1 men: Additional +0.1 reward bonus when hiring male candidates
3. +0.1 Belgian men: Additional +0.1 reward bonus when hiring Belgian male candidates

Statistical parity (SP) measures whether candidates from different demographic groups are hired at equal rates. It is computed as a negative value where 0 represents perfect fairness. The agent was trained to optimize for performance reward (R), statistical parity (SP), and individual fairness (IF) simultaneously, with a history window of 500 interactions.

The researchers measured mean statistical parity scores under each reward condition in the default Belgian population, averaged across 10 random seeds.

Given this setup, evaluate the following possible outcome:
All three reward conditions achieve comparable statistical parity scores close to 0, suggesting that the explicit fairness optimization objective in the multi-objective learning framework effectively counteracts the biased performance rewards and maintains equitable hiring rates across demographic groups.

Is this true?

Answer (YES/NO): NO